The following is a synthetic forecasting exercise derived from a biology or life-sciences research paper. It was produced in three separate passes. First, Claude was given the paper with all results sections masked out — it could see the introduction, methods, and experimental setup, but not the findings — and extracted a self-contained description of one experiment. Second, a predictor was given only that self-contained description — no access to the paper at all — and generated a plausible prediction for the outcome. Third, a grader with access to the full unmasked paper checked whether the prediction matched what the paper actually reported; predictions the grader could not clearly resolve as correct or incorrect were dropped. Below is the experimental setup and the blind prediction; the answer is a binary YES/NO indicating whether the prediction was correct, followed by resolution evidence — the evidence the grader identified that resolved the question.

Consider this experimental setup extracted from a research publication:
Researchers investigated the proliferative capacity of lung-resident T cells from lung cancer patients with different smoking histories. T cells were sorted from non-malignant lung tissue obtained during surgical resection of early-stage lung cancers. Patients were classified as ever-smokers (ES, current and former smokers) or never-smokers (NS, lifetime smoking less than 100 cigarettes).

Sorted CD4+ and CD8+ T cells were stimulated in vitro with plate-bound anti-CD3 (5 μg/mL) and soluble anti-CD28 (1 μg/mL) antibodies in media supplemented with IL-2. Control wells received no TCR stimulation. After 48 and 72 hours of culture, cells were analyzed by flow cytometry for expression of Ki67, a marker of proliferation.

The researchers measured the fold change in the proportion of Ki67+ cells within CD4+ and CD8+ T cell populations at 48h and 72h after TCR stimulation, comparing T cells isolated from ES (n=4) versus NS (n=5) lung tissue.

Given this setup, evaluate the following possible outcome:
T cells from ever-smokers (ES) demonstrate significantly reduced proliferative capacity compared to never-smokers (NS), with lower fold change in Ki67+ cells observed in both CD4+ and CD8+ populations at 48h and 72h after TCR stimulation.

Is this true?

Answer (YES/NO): NO